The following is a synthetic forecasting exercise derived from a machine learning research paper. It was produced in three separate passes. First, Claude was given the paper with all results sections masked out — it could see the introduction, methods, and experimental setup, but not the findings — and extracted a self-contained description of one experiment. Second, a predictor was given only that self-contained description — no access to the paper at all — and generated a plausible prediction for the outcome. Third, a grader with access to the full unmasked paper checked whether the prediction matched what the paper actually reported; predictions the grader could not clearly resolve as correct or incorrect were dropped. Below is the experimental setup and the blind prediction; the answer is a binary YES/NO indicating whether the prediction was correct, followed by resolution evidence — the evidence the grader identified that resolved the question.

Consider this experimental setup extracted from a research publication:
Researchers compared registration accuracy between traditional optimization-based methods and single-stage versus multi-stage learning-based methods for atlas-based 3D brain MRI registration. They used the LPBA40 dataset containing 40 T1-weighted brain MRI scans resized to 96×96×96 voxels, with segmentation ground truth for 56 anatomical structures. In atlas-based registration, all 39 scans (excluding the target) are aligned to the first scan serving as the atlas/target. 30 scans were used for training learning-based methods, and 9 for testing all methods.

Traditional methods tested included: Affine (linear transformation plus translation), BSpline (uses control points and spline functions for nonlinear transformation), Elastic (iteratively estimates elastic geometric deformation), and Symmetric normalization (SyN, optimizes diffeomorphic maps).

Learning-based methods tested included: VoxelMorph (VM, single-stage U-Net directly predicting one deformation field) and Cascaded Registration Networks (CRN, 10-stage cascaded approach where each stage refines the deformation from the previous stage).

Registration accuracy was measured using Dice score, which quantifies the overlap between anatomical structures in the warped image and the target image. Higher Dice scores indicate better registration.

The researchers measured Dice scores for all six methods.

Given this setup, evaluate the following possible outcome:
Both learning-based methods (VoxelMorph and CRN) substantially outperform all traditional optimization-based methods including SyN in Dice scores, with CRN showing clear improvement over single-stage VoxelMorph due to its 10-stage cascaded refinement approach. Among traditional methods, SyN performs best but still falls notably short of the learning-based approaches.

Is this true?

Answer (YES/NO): NO